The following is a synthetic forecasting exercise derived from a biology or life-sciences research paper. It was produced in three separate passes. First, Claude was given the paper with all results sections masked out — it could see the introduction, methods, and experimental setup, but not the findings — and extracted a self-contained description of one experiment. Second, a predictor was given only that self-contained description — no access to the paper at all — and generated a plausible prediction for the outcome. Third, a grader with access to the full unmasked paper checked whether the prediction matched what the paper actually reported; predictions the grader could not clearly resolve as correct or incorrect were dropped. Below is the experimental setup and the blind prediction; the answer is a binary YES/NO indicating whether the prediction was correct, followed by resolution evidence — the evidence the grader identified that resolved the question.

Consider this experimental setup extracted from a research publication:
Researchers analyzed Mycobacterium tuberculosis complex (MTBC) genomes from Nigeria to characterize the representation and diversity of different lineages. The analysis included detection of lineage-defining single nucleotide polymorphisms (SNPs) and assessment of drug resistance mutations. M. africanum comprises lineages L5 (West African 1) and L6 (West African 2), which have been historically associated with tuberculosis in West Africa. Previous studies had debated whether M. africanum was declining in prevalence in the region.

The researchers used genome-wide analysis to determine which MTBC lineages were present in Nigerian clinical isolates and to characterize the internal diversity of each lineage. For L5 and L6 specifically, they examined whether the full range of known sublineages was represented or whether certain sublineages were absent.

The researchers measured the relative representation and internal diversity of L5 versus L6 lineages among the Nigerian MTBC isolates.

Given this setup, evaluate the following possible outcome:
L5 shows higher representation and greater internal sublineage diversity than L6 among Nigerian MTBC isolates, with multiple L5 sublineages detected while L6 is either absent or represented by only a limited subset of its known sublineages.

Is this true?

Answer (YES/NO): YES